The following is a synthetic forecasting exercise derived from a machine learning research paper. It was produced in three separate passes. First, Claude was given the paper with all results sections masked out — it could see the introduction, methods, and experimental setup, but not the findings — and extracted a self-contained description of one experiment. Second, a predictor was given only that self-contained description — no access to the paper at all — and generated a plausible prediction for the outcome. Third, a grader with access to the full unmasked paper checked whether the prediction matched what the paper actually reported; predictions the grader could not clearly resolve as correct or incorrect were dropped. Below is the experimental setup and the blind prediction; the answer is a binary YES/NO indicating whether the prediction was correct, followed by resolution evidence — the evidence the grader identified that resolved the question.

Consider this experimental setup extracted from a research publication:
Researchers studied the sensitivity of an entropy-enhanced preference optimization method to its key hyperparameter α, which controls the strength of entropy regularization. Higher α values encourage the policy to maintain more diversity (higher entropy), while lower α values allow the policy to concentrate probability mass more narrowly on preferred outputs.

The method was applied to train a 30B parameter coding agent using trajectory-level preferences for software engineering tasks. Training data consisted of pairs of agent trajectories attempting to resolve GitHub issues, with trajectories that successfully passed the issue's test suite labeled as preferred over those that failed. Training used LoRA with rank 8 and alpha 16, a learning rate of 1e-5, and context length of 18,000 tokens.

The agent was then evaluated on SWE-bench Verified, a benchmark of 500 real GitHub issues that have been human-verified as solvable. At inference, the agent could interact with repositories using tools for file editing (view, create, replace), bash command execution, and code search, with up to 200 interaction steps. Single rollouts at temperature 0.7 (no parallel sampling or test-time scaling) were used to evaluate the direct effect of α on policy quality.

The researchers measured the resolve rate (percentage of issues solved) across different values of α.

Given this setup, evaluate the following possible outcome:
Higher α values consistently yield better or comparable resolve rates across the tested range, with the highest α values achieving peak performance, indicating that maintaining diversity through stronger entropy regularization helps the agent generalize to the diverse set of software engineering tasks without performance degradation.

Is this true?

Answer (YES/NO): NO